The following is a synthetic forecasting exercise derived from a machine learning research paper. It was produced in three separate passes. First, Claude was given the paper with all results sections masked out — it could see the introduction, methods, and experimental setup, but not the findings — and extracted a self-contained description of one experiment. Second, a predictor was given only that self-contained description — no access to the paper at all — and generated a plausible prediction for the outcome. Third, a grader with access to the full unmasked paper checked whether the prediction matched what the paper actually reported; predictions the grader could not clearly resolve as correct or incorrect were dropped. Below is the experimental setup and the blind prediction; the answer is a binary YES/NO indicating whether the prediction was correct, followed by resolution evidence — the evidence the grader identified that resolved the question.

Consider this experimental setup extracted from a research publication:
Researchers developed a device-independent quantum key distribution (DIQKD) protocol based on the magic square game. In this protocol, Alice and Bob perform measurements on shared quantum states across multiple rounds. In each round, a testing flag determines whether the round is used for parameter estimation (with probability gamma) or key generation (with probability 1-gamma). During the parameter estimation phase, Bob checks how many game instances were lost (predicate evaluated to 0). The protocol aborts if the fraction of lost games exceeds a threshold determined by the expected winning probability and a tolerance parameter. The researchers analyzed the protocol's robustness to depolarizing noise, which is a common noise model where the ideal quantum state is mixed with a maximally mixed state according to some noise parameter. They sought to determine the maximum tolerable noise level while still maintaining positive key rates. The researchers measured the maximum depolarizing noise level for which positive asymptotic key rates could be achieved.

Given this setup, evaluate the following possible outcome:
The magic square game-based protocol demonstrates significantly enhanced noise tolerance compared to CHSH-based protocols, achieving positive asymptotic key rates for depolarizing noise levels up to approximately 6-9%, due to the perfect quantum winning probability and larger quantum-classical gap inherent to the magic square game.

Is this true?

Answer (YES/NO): NO